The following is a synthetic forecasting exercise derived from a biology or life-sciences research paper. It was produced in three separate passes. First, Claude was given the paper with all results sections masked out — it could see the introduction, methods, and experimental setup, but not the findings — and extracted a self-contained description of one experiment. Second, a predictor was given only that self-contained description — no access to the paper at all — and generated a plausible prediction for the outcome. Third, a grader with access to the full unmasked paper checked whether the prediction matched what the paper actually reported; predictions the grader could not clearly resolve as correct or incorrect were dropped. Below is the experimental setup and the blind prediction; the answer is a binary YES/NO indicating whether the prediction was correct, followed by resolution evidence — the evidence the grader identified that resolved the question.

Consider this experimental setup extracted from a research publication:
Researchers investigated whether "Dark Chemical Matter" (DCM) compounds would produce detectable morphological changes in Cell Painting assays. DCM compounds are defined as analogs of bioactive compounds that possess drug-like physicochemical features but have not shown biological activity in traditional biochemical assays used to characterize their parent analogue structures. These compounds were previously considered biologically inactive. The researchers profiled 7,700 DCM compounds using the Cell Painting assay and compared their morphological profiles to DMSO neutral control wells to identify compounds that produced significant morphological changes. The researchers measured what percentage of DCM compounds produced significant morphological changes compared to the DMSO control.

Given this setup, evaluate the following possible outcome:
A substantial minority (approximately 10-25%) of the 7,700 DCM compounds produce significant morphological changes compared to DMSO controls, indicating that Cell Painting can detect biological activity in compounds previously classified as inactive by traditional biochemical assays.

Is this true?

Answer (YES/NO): YES